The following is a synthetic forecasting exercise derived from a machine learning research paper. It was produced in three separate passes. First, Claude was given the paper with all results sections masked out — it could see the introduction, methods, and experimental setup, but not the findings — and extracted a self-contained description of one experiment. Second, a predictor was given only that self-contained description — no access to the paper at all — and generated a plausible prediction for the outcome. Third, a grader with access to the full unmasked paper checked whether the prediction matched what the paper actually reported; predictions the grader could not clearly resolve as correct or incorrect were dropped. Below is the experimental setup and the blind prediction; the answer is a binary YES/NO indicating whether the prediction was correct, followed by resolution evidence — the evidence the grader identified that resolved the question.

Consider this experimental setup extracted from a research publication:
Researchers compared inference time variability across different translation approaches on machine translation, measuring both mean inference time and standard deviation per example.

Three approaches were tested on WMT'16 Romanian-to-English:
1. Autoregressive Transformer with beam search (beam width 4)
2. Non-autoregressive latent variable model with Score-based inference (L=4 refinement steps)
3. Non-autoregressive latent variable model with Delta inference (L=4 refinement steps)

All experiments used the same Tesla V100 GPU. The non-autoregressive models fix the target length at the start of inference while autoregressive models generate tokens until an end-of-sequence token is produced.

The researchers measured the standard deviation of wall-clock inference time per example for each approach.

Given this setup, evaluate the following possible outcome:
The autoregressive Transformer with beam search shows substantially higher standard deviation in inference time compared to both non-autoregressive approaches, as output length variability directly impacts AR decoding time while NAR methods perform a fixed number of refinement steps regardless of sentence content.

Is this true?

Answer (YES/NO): YES